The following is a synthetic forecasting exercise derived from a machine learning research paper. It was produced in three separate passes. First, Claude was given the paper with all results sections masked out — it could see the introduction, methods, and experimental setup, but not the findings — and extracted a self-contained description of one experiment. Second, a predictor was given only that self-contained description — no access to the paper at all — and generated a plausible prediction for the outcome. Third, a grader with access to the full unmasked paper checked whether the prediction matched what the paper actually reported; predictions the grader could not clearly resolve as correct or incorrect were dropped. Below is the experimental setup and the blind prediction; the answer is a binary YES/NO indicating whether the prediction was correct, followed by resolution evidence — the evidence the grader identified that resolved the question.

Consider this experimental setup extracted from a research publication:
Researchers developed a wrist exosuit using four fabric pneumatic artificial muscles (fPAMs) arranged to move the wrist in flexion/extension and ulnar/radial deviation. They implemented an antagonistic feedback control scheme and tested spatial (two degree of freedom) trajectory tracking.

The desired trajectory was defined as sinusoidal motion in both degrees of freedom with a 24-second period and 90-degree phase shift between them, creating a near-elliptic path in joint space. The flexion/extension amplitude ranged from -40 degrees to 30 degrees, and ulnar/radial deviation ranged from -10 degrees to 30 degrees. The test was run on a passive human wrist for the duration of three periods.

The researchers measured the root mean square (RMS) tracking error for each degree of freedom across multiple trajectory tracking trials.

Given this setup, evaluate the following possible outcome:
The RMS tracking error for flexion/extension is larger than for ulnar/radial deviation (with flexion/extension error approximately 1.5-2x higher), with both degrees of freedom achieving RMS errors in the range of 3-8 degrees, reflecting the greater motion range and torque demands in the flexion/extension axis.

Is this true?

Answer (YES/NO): NO